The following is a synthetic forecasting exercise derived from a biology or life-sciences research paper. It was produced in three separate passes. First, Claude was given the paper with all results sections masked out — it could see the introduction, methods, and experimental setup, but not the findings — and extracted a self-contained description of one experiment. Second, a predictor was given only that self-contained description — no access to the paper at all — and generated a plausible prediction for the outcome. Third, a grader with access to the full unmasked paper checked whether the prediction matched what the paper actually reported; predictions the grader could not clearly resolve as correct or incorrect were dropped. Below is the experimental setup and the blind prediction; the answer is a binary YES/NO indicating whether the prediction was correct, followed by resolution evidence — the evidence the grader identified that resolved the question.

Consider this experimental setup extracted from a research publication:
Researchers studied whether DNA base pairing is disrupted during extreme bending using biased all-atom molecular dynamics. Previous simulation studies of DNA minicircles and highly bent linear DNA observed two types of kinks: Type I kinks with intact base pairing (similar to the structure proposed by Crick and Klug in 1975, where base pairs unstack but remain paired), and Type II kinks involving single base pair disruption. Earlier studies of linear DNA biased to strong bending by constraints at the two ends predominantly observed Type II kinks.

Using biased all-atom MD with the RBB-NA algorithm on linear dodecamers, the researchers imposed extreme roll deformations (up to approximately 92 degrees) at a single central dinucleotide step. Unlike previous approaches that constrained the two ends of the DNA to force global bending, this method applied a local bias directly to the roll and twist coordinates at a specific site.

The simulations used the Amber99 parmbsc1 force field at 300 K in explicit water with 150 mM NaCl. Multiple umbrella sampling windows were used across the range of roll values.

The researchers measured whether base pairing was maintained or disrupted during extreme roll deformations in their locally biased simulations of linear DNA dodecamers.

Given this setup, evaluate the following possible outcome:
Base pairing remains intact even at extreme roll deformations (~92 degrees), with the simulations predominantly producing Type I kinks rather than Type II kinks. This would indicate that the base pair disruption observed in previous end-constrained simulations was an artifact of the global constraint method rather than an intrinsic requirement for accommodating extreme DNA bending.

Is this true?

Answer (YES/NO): NO